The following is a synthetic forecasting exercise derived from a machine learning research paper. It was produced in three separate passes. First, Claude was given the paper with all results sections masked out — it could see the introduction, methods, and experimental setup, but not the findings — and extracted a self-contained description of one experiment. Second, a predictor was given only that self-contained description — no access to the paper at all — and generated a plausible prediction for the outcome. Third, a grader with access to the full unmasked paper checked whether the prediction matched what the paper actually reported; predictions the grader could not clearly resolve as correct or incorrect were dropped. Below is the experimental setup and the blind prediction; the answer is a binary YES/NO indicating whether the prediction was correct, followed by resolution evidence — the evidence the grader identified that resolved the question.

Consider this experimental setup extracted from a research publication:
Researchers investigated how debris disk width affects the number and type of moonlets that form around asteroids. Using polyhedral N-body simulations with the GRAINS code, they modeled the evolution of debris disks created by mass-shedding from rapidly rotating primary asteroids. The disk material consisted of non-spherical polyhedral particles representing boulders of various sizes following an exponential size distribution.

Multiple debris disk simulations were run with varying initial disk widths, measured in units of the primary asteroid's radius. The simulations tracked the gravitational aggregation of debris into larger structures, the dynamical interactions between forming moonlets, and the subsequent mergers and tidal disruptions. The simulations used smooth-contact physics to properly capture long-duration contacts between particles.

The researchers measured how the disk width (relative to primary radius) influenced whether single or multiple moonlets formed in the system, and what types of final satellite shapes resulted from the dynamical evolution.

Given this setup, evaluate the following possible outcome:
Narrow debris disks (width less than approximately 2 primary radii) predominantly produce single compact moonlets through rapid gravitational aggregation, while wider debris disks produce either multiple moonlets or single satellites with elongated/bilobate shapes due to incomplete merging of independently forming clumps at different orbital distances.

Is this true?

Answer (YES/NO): NO